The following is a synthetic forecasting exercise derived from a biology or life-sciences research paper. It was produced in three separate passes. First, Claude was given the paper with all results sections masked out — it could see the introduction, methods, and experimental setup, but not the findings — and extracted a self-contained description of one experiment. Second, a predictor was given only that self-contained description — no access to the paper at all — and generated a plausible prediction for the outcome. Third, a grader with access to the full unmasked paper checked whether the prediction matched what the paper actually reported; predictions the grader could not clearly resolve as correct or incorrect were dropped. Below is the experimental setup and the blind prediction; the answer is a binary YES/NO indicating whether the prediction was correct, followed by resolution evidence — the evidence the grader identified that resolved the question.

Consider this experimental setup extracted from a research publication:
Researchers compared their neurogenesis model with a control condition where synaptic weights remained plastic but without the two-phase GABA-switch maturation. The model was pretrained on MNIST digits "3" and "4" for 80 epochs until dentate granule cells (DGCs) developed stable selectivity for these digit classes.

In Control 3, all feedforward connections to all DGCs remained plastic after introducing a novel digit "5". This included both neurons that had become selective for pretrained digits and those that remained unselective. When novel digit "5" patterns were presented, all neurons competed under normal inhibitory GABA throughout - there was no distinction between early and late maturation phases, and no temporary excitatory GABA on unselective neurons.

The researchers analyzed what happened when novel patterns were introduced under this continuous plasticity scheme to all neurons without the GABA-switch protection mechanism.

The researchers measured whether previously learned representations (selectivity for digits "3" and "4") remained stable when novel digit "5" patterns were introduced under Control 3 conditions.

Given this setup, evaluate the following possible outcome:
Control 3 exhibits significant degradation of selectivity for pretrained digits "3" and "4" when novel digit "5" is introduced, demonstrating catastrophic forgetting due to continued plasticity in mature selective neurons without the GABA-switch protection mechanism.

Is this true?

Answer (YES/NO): NO